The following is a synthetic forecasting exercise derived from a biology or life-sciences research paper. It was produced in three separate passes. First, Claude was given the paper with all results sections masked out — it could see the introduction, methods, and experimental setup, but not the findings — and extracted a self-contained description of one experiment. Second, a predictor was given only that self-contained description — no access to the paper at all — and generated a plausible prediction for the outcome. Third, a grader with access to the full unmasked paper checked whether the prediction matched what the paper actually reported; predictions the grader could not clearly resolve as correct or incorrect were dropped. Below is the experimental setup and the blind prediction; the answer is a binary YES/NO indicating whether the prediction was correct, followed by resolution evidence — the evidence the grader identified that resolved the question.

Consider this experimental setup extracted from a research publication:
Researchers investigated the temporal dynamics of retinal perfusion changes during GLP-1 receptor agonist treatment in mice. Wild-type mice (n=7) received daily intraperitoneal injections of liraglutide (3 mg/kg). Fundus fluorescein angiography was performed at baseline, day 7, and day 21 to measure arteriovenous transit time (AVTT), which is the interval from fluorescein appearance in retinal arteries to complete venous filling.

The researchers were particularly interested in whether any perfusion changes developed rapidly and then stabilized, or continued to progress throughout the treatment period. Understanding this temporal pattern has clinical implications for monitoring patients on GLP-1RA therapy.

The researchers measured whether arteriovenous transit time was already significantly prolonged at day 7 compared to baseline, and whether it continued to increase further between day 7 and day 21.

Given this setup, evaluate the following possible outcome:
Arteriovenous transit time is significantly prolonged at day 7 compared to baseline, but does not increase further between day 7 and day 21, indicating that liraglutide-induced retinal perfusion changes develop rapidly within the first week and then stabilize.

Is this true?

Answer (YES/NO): NO